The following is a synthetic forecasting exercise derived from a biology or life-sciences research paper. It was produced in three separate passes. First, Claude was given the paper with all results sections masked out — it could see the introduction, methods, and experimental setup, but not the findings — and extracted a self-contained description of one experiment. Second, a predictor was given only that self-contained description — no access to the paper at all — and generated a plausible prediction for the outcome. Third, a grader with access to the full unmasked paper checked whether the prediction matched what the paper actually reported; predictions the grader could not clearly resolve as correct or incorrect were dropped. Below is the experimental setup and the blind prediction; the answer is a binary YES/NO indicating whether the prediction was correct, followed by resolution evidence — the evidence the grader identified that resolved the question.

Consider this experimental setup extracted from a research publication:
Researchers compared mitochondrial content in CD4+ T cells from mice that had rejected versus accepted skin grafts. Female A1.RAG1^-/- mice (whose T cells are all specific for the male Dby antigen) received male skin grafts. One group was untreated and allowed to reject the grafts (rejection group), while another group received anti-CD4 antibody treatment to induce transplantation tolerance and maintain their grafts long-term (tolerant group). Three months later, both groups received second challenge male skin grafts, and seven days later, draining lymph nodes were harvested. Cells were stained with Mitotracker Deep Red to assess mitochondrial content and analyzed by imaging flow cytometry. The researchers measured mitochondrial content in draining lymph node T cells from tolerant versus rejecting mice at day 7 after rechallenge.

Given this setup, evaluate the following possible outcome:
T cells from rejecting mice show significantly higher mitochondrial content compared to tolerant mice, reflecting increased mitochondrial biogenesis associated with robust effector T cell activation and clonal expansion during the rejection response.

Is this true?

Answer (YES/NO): NO